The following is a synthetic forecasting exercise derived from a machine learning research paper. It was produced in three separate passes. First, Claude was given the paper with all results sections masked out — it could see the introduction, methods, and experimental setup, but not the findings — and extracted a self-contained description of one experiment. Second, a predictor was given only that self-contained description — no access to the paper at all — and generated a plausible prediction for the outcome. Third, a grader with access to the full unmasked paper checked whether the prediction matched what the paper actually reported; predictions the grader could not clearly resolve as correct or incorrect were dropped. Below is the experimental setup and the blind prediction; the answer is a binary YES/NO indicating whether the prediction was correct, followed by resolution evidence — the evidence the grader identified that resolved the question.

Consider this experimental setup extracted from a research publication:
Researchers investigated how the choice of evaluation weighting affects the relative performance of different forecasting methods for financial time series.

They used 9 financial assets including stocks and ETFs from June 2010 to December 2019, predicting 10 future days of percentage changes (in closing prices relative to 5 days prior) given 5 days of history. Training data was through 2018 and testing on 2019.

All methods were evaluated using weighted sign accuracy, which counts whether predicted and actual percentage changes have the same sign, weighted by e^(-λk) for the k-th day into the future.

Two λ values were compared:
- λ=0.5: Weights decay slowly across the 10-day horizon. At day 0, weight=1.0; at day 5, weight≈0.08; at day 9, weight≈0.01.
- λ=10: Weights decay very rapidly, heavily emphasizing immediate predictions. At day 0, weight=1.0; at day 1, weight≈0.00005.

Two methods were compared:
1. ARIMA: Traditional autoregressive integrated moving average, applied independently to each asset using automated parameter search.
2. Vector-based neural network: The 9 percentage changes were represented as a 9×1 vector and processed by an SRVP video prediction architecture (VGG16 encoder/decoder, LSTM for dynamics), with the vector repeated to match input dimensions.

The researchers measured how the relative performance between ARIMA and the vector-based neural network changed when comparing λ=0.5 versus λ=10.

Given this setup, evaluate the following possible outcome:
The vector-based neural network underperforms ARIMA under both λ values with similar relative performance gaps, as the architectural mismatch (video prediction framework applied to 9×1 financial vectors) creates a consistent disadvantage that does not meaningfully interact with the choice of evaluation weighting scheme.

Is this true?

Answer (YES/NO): NO